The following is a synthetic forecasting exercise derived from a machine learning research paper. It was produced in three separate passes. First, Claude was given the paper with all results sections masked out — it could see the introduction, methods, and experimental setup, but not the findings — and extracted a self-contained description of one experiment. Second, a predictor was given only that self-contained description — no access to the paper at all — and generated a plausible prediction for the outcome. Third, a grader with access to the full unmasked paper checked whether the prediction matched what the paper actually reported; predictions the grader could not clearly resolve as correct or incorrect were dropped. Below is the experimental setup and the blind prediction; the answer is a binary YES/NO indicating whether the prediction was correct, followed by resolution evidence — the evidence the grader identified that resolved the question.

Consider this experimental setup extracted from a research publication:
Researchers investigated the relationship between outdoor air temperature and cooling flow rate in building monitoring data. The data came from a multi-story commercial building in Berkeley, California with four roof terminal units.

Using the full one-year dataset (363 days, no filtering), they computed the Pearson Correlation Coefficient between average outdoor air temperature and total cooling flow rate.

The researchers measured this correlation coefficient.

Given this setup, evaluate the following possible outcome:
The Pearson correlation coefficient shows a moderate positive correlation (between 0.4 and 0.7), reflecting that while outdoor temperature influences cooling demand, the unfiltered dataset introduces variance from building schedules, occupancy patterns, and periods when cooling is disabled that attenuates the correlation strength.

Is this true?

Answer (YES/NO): NO